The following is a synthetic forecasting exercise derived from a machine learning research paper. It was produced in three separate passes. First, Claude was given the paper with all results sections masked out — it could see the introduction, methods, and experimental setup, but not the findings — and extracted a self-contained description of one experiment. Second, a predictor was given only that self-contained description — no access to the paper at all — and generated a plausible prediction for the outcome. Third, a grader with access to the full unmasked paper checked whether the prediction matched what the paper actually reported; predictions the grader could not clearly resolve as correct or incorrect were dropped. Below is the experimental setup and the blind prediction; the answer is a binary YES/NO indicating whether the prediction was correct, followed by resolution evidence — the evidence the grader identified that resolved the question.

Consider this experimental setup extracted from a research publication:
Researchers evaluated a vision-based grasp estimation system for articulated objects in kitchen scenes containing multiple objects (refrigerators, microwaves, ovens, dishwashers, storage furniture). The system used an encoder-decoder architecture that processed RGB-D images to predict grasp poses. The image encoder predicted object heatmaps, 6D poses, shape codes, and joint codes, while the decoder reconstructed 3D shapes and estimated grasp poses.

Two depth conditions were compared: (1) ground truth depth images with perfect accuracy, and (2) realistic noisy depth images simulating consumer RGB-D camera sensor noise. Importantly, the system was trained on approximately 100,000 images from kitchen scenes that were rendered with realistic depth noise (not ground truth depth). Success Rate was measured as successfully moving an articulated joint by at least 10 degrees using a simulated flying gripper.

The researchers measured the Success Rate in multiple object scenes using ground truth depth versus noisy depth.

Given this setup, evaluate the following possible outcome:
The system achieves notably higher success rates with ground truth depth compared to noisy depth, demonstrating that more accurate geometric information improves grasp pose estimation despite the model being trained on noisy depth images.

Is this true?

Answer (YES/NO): NO